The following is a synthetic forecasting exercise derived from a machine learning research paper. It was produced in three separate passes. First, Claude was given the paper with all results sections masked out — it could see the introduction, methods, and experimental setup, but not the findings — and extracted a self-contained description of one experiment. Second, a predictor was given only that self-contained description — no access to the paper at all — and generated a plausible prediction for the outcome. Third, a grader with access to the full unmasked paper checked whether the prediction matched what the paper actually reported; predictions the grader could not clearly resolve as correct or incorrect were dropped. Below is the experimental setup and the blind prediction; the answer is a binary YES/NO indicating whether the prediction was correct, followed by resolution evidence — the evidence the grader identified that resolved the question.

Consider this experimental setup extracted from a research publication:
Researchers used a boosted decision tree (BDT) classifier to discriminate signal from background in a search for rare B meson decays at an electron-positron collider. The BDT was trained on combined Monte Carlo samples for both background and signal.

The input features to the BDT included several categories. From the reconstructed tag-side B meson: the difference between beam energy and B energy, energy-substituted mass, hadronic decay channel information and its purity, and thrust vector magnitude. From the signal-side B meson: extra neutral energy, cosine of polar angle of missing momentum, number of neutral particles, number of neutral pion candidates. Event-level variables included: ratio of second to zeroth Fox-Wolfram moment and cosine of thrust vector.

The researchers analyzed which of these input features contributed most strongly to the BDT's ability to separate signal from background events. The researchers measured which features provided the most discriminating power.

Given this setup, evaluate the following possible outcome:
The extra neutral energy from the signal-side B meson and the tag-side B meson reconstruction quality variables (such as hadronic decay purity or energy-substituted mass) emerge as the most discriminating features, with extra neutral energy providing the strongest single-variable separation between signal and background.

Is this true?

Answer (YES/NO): NO